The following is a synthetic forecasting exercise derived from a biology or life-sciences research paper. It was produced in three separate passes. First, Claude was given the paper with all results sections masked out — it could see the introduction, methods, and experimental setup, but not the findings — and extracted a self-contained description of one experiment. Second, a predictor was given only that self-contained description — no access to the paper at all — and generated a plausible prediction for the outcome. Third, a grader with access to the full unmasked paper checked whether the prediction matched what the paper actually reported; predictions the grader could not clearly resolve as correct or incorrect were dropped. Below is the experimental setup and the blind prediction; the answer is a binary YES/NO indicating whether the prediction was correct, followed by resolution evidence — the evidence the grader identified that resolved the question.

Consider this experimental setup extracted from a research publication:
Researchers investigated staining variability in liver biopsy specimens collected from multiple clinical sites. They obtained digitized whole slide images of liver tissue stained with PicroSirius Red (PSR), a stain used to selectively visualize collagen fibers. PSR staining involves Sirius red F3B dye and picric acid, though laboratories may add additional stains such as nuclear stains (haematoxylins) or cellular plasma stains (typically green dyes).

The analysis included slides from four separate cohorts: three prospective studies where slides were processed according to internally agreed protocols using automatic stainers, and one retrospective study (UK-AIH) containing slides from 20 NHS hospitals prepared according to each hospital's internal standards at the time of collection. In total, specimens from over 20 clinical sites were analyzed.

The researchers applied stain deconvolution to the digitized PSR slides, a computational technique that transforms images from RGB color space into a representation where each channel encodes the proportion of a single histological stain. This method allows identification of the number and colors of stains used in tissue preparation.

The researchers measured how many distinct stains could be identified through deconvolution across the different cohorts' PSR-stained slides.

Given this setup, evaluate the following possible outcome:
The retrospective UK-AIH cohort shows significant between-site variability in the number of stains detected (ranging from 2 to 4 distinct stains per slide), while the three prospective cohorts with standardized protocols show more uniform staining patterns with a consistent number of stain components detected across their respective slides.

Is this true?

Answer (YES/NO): NO